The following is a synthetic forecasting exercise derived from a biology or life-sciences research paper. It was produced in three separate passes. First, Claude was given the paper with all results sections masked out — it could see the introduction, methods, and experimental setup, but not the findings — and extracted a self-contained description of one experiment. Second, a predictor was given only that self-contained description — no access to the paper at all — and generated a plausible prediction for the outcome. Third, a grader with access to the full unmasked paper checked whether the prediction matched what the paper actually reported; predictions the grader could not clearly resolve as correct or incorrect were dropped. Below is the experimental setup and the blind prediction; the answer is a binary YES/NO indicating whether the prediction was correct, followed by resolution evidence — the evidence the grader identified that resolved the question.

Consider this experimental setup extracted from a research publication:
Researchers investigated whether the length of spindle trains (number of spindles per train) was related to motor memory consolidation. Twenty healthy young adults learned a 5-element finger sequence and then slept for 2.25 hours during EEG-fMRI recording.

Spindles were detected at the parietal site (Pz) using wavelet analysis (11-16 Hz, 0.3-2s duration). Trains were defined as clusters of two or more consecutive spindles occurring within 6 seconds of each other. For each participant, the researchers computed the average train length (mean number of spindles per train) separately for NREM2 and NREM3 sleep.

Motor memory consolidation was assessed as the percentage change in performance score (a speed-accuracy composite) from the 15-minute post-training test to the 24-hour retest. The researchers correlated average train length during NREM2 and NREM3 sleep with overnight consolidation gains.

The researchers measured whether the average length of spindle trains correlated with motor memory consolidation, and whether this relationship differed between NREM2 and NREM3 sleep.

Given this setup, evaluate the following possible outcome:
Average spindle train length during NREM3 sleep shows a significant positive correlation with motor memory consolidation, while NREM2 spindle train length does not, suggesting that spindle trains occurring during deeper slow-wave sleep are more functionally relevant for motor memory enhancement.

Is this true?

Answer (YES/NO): NO